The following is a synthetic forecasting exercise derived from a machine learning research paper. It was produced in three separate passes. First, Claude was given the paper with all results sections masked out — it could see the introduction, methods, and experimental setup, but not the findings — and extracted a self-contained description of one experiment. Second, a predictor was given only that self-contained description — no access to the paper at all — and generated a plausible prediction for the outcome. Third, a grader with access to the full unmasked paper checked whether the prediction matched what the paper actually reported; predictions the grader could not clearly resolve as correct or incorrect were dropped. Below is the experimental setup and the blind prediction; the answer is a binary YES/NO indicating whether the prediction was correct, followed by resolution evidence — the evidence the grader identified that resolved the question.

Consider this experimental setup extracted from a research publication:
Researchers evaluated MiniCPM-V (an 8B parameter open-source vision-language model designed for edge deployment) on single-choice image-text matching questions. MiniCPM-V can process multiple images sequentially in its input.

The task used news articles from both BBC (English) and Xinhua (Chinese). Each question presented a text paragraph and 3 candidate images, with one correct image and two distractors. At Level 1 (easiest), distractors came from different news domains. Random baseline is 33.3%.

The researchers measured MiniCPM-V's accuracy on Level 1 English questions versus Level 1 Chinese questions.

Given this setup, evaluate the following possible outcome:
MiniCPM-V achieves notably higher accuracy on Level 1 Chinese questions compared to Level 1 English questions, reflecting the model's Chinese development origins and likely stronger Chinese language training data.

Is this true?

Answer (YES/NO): YES